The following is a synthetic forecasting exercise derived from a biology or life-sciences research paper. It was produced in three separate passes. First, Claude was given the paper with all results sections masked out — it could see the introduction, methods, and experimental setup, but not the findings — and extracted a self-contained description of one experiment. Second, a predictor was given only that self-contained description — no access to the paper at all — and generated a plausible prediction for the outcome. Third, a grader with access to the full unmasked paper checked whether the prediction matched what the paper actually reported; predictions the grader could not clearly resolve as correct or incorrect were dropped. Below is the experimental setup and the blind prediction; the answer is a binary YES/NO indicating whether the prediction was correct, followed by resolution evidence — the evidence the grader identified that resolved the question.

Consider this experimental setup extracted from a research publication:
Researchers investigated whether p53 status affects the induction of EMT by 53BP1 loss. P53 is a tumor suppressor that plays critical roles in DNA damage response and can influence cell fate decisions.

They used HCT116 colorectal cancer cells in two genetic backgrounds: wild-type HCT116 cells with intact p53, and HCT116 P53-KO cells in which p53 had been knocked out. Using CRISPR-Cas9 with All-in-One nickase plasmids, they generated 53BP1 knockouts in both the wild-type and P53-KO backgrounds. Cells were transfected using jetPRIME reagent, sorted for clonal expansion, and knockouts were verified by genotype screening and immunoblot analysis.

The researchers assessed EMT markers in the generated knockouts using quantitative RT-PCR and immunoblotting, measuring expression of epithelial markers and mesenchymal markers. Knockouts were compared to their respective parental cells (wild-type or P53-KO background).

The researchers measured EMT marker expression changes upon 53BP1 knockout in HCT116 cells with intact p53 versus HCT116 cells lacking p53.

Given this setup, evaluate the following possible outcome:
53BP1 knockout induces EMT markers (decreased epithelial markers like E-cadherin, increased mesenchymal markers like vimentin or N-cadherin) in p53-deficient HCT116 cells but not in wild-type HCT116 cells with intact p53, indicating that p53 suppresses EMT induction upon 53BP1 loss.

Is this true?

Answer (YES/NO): NO